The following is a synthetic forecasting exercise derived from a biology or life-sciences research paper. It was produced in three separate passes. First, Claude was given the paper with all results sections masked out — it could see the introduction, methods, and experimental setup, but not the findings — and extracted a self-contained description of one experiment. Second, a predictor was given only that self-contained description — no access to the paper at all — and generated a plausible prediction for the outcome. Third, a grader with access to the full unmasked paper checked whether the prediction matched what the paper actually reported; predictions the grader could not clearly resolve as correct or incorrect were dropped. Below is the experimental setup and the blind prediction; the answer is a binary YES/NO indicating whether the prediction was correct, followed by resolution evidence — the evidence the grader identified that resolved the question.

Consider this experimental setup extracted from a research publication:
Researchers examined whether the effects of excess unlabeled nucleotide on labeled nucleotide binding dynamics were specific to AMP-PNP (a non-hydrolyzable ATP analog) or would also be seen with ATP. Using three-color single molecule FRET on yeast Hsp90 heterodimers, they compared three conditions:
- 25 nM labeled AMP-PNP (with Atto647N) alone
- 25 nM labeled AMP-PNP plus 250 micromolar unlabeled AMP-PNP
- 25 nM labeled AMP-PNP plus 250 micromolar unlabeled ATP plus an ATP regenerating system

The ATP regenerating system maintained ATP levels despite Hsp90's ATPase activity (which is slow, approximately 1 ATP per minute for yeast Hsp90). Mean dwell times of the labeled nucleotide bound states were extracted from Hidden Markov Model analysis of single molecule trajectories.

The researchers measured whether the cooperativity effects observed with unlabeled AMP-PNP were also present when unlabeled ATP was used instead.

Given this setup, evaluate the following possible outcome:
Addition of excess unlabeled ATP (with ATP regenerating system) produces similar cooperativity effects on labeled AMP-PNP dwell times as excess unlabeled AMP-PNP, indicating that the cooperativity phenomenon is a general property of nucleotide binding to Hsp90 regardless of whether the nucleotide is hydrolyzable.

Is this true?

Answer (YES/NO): YES